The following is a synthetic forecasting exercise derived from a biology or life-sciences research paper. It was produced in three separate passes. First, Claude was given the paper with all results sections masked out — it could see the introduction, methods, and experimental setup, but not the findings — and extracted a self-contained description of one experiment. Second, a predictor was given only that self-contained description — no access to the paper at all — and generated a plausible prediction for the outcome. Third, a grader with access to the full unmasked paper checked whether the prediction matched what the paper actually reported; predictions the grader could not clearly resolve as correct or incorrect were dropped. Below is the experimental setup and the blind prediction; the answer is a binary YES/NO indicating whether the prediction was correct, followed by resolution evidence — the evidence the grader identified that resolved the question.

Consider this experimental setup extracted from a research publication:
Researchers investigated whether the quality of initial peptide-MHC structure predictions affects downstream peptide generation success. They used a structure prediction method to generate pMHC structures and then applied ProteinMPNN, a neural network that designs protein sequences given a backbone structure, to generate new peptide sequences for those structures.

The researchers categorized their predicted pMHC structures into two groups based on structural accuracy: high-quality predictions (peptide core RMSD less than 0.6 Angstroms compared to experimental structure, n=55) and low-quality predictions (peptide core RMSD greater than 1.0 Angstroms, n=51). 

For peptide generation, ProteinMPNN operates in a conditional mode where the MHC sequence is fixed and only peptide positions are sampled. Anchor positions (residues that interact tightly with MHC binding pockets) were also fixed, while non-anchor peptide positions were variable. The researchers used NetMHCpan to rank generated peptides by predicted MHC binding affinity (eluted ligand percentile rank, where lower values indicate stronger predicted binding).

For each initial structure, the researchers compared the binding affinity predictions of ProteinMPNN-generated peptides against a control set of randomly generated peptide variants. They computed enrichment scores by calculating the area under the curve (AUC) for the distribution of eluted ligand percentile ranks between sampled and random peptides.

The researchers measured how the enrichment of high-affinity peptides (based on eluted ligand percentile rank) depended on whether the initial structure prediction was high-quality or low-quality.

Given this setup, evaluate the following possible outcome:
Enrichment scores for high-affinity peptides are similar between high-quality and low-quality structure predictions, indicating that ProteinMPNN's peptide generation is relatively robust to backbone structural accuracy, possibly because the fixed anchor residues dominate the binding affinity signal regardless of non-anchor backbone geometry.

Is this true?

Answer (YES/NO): NO